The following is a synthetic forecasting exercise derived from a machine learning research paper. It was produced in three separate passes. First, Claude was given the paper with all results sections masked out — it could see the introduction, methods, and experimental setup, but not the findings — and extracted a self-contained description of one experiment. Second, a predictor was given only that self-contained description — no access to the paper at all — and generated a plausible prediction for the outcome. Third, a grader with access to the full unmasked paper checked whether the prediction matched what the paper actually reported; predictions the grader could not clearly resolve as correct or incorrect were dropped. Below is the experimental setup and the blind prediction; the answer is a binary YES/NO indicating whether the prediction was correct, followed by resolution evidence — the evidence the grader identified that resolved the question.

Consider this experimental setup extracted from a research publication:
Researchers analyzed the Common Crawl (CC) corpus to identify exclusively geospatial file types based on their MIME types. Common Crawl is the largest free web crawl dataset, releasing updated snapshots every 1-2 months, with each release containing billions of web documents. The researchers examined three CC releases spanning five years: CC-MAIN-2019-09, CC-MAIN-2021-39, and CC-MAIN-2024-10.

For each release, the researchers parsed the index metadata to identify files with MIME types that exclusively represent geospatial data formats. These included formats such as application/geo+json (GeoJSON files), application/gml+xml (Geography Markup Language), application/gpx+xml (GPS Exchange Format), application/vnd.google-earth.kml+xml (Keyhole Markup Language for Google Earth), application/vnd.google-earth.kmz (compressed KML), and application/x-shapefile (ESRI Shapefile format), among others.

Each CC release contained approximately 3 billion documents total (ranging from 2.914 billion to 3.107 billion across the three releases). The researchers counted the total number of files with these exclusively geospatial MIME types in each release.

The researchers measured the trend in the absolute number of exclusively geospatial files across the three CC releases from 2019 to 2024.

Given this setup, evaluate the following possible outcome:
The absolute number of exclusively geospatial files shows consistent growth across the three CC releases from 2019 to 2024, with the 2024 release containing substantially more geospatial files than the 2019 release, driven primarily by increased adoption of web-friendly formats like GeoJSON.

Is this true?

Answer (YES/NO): NO